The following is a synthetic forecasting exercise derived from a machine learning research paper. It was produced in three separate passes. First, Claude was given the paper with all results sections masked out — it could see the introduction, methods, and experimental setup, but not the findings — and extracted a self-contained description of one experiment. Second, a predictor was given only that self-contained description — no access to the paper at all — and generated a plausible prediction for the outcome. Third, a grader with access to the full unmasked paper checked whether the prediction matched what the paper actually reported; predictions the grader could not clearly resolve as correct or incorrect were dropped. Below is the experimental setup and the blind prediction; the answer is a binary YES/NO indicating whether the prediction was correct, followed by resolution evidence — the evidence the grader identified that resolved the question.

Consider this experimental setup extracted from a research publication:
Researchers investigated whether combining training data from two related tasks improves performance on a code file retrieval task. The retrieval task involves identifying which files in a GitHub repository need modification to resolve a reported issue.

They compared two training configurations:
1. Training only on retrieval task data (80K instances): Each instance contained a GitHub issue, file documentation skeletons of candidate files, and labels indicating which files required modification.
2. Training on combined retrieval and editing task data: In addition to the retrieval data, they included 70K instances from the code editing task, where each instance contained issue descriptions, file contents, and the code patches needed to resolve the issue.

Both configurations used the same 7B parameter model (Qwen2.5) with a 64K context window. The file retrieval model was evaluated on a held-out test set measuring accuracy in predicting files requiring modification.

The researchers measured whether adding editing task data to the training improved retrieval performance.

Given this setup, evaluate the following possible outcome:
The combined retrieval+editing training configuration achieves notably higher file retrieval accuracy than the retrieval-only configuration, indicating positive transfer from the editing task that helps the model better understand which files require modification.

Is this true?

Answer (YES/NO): YES